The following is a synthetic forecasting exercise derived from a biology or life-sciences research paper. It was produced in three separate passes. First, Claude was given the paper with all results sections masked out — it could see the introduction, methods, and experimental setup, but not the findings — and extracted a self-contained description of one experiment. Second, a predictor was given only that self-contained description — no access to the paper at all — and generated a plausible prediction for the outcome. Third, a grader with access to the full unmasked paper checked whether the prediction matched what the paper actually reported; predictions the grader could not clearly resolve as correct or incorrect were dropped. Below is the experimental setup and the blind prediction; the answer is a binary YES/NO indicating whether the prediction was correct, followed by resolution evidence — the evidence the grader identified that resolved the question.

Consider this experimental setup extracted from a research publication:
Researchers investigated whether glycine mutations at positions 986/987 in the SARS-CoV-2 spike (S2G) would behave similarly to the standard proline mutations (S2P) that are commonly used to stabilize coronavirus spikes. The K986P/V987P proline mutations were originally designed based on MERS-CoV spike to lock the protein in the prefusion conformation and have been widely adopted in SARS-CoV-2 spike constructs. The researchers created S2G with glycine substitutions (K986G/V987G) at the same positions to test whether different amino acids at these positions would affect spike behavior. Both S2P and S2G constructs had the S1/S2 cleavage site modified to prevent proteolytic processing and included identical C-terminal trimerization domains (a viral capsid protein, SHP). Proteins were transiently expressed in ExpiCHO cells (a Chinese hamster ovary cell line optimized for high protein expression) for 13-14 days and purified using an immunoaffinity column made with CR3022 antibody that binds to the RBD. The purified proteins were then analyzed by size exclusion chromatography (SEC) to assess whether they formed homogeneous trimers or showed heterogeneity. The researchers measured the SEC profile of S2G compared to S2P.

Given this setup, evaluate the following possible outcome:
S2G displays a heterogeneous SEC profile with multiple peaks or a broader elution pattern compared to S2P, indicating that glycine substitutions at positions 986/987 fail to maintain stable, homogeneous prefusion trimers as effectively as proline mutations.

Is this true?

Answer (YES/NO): YES